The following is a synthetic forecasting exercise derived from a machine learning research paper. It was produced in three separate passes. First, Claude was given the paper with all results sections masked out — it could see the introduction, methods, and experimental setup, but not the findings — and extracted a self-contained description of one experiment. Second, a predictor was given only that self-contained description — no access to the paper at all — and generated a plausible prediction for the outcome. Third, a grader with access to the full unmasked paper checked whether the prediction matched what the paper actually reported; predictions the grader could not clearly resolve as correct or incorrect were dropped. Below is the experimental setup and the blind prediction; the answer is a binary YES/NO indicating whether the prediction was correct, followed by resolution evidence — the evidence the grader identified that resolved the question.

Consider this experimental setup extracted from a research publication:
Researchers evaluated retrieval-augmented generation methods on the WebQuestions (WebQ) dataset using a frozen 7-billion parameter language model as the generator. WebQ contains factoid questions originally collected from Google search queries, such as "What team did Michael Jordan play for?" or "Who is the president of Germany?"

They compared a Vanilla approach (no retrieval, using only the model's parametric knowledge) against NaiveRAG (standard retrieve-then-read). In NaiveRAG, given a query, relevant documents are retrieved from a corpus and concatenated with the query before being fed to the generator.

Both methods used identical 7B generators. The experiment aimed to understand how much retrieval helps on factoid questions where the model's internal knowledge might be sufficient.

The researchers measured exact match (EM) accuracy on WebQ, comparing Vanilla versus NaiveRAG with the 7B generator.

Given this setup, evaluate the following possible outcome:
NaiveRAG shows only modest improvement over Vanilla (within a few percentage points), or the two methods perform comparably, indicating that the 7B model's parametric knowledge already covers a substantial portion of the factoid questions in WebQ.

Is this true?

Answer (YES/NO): YES